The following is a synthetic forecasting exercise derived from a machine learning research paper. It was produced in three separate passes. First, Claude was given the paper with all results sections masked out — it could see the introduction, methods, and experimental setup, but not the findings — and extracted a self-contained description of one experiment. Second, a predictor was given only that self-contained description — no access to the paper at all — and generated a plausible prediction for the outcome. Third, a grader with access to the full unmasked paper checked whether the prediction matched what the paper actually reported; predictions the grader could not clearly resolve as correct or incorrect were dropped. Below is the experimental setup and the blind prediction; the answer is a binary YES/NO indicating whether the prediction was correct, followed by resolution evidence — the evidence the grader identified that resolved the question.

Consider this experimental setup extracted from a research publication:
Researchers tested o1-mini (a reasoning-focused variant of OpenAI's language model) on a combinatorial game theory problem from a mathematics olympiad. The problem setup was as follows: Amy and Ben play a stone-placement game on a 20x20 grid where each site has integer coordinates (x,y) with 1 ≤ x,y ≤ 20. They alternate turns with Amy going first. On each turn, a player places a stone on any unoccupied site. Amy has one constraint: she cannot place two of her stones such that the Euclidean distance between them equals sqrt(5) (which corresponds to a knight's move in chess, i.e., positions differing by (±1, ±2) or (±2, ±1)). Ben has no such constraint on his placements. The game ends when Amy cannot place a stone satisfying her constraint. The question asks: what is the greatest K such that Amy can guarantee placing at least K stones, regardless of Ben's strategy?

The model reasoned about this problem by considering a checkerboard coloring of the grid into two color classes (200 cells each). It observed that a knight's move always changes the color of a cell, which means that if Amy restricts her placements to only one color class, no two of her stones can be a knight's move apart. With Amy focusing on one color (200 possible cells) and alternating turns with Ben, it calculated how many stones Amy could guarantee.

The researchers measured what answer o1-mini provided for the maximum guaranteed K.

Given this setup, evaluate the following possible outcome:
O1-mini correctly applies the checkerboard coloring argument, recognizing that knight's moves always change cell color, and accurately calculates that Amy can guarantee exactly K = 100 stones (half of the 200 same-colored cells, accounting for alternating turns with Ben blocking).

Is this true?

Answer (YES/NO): YES